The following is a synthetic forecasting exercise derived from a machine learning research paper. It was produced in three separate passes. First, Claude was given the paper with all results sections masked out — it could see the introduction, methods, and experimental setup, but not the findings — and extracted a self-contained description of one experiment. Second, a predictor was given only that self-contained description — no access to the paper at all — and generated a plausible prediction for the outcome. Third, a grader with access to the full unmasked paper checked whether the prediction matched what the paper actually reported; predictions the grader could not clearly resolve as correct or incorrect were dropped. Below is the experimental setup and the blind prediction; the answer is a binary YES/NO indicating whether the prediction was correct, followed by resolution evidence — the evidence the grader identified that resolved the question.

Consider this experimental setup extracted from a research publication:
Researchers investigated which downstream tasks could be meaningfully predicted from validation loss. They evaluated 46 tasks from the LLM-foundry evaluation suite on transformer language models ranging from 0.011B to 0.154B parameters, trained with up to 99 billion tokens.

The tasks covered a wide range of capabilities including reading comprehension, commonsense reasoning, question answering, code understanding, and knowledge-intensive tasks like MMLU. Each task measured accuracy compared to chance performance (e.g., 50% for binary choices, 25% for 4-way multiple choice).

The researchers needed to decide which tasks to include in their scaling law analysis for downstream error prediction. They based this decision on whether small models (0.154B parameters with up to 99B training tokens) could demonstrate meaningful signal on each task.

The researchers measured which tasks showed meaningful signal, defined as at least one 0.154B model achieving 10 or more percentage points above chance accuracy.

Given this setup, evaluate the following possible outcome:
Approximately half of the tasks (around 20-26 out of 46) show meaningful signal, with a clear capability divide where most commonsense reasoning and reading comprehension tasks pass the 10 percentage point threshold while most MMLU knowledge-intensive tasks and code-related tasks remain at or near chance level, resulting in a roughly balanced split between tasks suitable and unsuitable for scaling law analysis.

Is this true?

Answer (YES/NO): NO